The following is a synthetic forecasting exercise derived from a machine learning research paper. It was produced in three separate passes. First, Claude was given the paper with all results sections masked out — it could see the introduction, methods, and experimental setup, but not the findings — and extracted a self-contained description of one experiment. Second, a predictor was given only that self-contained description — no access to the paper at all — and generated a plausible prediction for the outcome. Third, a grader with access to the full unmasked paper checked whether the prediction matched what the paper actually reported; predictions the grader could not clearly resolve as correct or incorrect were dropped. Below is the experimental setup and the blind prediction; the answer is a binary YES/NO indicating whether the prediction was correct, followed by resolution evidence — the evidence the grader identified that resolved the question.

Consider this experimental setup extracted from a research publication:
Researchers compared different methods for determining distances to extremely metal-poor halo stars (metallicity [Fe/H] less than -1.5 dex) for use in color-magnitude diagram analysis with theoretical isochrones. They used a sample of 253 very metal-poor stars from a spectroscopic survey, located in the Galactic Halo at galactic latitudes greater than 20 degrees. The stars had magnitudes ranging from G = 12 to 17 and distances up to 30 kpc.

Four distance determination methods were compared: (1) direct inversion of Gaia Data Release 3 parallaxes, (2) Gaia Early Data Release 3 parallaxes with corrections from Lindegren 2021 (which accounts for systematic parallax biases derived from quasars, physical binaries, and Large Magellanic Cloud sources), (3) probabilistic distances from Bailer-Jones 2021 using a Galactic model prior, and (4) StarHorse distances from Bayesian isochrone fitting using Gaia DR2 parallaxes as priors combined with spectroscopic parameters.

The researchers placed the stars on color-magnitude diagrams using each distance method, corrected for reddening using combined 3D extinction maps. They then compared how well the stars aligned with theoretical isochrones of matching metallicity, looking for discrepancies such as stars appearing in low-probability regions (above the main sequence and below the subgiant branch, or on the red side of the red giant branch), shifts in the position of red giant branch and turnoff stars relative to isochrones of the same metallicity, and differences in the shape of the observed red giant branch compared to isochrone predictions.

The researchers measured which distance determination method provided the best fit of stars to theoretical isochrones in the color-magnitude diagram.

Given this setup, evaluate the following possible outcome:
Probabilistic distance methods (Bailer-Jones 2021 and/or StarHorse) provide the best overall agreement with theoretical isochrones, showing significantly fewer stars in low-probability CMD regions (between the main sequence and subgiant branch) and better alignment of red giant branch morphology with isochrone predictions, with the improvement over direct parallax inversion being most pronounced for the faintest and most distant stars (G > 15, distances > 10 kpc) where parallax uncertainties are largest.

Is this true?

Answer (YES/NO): NO